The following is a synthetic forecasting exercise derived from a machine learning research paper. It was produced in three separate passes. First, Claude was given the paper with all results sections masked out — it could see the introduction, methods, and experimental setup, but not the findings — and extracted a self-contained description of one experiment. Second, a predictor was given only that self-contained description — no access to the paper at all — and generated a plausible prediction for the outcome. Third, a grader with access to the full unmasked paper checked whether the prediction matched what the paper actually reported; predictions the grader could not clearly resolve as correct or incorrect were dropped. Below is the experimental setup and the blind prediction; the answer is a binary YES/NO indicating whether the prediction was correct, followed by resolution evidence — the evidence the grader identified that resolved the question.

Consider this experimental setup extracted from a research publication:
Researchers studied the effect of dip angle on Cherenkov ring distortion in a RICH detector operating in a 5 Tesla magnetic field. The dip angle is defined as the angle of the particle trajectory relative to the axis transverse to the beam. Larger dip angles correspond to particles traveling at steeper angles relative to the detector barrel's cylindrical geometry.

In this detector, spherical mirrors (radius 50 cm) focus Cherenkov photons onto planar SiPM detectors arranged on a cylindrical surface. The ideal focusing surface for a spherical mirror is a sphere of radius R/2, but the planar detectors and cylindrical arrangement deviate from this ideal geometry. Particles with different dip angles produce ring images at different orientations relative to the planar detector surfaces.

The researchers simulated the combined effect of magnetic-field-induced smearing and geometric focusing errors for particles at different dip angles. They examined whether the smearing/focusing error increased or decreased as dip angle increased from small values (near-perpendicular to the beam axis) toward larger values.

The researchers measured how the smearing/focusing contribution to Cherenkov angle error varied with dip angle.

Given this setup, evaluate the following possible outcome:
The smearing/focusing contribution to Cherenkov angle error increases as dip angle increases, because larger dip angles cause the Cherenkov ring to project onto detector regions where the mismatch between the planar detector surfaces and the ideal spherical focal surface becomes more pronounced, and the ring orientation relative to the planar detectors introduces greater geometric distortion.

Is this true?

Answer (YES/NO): YES